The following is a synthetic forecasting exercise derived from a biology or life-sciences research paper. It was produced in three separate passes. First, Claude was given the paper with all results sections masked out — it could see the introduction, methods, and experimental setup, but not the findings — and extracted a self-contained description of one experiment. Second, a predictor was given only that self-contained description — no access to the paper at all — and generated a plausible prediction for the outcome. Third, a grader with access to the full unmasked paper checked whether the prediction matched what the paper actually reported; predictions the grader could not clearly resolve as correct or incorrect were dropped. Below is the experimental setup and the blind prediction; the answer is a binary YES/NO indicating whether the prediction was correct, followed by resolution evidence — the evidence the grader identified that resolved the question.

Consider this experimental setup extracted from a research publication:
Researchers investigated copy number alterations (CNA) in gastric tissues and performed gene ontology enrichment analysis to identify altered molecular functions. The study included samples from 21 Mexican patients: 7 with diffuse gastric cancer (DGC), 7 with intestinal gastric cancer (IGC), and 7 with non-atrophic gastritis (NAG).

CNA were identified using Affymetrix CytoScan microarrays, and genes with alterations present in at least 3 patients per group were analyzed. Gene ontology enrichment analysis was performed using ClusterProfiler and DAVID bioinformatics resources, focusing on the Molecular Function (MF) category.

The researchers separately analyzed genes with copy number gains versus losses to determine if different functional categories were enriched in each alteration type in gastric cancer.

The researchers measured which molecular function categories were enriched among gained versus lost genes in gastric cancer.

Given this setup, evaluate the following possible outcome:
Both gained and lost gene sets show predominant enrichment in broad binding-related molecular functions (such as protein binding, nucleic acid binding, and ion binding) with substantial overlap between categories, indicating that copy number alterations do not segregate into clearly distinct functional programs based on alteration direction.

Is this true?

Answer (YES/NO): NO